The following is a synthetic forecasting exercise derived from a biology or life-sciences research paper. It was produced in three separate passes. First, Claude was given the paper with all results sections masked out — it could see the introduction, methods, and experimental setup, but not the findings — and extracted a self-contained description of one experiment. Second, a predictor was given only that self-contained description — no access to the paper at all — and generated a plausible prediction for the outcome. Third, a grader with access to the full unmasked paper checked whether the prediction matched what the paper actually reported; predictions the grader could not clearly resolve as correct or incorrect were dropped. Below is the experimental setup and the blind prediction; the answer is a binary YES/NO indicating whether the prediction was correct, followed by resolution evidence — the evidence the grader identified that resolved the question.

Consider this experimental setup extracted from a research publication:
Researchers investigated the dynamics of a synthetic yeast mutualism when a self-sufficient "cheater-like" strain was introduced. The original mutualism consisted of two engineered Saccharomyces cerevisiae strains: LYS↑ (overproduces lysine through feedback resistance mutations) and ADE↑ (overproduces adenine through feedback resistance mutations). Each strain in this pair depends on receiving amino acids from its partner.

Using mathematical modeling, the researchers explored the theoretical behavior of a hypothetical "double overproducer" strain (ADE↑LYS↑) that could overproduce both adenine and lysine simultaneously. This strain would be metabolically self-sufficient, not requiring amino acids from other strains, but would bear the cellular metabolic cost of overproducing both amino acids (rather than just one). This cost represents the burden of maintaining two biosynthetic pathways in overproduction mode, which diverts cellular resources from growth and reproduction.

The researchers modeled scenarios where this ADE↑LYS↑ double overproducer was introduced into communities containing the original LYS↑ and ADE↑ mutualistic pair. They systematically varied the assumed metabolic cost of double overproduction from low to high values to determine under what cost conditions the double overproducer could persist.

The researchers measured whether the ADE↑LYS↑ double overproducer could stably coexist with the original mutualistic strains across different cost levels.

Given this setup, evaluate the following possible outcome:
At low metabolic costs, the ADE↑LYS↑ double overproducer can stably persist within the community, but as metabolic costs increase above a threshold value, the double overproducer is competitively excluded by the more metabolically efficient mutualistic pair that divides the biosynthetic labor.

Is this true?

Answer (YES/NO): NO